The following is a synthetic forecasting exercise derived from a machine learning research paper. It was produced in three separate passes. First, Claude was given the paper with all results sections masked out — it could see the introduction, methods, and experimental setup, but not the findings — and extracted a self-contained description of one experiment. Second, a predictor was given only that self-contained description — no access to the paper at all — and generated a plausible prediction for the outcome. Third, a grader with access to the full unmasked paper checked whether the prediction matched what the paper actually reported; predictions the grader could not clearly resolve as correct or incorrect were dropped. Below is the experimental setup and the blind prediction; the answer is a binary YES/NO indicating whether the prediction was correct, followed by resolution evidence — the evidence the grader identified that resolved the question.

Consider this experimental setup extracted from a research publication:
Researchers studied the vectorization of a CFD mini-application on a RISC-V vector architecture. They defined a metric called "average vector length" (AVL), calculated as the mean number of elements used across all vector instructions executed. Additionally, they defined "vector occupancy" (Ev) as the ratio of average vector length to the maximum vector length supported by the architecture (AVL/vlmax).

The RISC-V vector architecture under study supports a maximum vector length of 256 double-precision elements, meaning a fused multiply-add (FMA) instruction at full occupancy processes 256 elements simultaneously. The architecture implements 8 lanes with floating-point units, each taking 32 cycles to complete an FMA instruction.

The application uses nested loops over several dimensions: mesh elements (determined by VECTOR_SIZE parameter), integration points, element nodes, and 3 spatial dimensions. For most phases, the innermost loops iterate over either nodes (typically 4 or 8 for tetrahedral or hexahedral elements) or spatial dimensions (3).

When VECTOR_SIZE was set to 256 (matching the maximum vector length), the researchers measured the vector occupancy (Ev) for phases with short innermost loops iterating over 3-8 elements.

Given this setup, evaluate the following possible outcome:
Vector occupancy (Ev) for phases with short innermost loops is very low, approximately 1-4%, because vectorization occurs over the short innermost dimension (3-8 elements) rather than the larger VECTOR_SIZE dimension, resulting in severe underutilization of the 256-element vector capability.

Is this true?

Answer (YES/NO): YES